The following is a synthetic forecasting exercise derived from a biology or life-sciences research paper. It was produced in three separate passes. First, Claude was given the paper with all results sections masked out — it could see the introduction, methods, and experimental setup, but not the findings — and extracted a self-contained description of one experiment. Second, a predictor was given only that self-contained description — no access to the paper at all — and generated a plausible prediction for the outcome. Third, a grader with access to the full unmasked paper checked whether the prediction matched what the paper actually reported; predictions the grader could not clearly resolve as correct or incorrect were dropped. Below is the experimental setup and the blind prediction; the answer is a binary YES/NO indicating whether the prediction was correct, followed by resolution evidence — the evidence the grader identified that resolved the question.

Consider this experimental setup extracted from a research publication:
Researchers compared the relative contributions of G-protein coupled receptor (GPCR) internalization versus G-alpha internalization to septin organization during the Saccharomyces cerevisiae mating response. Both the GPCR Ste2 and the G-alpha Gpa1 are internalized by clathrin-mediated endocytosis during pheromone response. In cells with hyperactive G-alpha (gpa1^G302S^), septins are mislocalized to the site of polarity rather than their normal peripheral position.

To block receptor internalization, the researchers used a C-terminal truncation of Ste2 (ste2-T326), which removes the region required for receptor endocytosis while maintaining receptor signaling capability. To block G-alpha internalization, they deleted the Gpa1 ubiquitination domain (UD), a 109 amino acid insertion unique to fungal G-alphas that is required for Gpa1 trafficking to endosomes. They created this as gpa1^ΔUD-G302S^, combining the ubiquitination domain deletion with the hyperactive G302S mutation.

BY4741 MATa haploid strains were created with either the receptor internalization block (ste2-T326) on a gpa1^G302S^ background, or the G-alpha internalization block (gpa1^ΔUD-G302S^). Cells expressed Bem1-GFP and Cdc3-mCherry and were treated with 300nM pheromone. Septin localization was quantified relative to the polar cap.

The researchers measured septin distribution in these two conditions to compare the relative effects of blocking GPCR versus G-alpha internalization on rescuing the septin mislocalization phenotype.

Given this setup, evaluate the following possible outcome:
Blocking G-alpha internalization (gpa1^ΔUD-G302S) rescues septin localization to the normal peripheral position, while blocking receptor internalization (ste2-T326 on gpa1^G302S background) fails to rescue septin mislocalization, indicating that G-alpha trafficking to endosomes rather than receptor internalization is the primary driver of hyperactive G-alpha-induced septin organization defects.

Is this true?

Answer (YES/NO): NO